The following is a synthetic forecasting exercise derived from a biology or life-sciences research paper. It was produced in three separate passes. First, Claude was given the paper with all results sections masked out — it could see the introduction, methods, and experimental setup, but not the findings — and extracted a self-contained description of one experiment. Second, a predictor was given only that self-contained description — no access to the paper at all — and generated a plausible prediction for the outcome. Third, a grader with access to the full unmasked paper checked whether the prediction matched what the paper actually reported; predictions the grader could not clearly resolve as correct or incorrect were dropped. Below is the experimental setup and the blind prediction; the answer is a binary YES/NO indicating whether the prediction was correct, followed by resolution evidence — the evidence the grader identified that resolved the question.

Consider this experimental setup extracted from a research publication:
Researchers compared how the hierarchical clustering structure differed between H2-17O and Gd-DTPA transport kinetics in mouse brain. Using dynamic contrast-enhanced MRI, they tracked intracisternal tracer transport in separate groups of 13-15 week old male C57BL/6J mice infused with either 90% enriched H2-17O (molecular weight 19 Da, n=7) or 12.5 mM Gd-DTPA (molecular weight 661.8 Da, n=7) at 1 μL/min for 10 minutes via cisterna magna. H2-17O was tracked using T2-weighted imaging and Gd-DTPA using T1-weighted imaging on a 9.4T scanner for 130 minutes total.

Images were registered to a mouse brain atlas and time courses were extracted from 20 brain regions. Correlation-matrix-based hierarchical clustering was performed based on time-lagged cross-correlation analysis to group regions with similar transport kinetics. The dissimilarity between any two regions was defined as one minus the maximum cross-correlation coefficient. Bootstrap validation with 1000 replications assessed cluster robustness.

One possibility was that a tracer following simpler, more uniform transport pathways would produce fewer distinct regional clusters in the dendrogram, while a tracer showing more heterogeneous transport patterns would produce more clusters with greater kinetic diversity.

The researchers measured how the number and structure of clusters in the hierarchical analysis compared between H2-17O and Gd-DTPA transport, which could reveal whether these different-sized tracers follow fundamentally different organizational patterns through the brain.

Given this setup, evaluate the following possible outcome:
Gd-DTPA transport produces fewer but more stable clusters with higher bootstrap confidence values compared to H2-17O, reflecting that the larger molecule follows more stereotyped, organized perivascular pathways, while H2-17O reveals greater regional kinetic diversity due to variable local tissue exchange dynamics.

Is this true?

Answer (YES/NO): NO